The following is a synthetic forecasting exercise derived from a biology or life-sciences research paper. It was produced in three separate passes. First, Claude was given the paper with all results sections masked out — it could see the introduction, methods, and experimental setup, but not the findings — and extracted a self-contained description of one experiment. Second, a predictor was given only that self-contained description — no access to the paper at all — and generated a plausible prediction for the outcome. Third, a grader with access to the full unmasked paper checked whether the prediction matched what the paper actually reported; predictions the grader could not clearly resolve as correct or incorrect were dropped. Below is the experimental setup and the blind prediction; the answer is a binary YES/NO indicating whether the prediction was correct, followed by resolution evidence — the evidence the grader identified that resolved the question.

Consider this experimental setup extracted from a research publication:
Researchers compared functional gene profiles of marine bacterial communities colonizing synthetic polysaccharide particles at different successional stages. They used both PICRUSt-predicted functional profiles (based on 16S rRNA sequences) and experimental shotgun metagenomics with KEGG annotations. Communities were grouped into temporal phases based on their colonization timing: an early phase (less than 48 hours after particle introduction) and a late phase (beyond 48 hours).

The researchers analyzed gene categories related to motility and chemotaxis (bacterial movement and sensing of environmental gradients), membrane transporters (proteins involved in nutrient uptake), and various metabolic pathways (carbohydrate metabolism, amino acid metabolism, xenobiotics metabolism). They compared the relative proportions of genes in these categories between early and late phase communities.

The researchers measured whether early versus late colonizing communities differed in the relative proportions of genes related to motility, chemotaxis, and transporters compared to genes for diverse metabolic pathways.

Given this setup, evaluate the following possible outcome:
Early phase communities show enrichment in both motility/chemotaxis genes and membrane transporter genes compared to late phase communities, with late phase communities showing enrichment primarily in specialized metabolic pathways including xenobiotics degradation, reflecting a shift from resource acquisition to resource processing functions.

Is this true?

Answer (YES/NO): YES